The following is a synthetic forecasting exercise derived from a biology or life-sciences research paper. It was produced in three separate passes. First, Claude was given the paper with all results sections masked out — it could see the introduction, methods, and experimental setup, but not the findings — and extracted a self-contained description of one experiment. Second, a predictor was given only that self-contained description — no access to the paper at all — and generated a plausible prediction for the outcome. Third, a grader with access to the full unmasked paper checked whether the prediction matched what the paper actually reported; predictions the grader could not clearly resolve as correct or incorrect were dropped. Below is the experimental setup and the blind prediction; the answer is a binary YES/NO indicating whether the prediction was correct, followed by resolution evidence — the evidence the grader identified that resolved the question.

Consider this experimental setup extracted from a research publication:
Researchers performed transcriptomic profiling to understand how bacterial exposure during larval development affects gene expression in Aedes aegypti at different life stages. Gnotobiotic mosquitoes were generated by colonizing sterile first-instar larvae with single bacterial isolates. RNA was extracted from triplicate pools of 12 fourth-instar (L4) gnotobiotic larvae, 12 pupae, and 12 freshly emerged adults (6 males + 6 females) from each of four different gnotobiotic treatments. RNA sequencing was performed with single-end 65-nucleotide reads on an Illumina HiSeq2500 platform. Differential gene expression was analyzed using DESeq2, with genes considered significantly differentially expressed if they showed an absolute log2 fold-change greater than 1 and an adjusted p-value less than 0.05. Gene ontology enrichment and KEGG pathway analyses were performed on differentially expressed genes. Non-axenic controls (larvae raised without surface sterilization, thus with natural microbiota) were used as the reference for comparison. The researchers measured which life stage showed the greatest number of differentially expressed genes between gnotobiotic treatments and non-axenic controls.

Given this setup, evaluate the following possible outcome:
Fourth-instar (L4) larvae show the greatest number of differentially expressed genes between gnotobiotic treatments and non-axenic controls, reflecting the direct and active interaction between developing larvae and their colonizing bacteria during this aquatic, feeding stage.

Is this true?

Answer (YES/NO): NO